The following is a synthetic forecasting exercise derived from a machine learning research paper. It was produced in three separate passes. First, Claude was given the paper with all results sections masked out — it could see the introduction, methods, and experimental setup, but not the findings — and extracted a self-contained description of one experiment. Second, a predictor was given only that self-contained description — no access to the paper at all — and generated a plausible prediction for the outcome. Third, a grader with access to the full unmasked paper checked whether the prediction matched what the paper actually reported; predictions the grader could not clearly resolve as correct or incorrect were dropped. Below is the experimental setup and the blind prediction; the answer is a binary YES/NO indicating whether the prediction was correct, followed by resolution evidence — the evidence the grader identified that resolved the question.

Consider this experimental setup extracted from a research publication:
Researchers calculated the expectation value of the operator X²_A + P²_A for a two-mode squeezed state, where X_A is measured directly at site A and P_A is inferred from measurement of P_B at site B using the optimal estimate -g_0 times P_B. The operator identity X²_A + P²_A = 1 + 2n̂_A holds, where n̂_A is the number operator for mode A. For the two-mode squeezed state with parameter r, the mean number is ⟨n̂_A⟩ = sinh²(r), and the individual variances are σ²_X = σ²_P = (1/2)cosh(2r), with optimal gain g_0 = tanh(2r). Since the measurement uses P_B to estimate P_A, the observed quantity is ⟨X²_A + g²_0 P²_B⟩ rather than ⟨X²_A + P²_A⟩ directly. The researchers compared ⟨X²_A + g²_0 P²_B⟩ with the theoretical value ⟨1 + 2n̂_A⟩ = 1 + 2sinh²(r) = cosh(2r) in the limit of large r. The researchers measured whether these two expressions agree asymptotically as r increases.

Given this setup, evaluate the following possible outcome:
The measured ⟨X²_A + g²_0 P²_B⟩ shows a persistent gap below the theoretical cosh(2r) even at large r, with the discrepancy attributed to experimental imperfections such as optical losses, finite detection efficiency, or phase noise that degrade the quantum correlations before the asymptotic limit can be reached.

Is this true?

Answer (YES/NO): NO